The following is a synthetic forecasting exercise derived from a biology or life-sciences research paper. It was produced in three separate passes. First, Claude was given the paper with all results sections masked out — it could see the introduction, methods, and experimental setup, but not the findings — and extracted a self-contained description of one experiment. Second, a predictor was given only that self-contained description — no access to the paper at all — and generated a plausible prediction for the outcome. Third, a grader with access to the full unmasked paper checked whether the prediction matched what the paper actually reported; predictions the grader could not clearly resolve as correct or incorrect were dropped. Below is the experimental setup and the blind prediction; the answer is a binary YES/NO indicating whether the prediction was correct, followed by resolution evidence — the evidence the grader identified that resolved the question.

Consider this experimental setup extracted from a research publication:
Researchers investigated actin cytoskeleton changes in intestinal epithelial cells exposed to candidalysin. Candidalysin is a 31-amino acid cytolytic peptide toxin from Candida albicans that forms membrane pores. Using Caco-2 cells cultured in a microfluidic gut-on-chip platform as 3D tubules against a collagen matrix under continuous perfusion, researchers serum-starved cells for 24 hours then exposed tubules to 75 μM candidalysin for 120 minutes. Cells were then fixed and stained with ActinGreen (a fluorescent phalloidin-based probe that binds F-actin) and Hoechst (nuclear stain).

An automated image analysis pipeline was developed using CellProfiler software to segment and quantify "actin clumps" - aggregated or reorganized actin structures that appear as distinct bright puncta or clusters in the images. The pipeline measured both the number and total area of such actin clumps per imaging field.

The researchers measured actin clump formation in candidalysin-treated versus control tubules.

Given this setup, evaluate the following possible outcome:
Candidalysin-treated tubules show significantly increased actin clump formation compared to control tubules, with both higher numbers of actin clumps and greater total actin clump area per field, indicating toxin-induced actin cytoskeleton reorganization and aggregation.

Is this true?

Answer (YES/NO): YES